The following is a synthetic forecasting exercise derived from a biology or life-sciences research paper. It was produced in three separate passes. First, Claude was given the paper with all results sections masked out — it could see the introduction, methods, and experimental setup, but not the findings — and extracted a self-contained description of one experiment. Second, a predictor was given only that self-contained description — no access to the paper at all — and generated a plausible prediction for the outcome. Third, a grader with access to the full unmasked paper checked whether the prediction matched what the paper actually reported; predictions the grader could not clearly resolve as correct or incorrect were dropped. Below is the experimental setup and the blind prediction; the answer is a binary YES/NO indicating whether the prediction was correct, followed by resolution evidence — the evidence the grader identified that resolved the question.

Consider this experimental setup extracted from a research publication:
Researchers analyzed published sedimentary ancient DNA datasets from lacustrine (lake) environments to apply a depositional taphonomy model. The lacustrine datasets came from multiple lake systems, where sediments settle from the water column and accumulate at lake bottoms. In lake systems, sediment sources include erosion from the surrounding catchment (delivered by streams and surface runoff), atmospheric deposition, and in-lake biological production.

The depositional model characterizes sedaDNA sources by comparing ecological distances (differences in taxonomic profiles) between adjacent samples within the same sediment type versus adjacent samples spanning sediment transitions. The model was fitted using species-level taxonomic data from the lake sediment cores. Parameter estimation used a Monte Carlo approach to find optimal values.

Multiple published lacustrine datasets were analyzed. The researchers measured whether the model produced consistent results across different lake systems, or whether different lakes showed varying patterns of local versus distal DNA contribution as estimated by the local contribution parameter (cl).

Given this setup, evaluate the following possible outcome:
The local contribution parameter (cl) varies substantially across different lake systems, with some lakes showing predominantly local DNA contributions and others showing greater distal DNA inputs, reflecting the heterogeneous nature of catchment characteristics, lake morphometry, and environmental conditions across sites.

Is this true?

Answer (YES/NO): NO